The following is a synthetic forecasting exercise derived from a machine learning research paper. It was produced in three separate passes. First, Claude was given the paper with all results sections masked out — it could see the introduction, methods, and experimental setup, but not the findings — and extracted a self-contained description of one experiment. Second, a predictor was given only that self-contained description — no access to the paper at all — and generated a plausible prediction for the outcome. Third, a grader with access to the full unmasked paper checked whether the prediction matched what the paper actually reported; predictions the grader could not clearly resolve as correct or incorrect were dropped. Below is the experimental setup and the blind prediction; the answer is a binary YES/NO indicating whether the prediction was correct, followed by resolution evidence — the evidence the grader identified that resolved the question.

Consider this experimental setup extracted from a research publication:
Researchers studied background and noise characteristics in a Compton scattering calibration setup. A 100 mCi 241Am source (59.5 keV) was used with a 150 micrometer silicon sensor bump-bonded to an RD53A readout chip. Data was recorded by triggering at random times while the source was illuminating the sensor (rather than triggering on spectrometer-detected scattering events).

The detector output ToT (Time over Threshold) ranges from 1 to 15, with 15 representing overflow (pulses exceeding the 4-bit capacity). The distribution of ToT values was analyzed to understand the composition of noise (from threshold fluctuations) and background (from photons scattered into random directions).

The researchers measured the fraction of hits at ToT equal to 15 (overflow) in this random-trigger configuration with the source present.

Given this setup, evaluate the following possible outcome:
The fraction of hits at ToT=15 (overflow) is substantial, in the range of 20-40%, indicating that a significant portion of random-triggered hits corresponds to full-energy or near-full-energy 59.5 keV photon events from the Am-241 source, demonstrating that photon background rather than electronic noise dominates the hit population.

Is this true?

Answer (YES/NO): YES